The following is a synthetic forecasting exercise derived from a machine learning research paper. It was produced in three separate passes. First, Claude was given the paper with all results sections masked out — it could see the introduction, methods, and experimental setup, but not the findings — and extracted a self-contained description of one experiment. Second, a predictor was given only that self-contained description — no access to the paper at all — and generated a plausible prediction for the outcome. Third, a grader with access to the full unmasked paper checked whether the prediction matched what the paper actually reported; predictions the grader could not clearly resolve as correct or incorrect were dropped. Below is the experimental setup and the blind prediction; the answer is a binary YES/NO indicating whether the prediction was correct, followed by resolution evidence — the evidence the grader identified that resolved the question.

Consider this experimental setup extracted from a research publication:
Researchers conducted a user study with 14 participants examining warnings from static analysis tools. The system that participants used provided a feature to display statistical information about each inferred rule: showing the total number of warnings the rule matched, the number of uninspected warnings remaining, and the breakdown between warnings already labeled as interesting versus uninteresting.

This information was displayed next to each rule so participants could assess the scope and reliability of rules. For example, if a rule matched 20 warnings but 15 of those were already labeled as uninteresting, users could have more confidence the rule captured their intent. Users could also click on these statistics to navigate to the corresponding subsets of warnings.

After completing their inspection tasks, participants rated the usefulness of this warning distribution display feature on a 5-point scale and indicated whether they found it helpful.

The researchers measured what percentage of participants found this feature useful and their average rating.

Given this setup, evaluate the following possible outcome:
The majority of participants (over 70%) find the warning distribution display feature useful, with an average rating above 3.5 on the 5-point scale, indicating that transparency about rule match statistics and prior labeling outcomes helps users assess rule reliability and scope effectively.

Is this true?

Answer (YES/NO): YES